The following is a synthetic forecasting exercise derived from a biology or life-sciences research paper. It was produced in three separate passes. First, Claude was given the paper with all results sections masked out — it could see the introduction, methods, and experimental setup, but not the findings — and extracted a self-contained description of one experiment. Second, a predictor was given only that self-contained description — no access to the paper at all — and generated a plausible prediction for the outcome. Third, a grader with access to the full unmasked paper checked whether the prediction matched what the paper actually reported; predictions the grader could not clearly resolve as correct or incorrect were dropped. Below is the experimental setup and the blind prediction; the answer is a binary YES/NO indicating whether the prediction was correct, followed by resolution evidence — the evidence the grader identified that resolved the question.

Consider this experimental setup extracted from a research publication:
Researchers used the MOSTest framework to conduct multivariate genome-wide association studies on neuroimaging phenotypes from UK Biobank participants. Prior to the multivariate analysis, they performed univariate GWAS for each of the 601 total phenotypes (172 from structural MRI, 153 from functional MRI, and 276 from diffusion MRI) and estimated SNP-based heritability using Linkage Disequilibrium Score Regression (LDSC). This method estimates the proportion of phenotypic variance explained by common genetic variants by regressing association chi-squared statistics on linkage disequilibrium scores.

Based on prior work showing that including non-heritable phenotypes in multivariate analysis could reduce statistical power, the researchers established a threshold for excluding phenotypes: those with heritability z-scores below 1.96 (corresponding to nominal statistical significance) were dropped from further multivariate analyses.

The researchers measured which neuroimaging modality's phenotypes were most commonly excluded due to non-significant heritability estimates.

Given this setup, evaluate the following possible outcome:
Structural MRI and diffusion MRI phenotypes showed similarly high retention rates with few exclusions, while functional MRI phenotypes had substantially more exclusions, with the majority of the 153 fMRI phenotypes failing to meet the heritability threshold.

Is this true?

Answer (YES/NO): NO